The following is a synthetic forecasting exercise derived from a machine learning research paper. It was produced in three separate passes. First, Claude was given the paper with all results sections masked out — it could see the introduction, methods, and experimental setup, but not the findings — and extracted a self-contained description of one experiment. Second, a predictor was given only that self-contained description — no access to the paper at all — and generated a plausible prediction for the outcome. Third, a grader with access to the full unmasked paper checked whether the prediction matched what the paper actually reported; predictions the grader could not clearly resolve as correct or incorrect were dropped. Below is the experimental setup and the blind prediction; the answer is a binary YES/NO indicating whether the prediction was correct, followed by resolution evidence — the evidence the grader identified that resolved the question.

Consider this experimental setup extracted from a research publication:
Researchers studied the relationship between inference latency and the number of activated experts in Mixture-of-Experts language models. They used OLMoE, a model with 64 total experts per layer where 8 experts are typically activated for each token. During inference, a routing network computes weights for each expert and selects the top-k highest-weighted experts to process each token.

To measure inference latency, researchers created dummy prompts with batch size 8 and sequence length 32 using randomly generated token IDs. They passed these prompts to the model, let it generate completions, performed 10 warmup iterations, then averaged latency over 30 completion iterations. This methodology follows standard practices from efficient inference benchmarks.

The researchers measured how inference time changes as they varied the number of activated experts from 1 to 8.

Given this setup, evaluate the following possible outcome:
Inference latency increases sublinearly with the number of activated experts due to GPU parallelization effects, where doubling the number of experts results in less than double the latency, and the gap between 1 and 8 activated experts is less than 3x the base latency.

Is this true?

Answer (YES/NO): NO